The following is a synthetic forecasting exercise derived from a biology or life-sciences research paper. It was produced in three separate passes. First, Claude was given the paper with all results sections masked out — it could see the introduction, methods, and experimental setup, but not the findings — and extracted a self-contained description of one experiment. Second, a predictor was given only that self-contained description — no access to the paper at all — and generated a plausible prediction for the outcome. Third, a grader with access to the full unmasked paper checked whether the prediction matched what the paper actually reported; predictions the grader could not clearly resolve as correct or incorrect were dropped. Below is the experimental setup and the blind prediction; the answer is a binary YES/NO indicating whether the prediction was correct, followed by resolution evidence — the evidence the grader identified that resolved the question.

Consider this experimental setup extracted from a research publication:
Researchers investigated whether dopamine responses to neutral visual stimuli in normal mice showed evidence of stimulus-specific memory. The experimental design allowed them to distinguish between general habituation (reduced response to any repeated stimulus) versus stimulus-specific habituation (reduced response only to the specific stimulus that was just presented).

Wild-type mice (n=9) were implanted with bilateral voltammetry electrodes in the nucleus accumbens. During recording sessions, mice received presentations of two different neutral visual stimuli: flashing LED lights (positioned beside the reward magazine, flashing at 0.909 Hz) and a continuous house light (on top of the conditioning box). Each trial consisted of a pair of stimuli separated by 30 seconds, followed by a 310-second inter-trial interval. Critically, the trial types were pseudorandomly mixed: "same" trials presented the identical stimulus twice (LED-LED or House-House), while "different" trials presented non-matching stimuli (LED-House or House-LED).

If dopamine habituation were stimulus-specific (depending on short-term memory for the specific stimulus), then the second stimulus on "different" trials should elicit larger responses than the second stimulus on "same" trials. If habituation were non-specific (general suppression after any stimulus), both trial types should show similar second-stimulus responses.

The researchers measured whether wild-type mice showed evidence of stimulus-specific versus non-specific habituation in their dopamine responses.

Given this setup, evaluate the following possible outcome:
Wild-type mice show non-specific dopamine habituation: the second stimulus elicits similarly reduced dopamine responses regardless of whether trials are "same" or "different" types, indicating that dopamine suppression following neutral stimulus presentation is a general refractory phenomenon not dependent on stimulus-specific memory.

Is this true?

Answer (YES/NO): NO